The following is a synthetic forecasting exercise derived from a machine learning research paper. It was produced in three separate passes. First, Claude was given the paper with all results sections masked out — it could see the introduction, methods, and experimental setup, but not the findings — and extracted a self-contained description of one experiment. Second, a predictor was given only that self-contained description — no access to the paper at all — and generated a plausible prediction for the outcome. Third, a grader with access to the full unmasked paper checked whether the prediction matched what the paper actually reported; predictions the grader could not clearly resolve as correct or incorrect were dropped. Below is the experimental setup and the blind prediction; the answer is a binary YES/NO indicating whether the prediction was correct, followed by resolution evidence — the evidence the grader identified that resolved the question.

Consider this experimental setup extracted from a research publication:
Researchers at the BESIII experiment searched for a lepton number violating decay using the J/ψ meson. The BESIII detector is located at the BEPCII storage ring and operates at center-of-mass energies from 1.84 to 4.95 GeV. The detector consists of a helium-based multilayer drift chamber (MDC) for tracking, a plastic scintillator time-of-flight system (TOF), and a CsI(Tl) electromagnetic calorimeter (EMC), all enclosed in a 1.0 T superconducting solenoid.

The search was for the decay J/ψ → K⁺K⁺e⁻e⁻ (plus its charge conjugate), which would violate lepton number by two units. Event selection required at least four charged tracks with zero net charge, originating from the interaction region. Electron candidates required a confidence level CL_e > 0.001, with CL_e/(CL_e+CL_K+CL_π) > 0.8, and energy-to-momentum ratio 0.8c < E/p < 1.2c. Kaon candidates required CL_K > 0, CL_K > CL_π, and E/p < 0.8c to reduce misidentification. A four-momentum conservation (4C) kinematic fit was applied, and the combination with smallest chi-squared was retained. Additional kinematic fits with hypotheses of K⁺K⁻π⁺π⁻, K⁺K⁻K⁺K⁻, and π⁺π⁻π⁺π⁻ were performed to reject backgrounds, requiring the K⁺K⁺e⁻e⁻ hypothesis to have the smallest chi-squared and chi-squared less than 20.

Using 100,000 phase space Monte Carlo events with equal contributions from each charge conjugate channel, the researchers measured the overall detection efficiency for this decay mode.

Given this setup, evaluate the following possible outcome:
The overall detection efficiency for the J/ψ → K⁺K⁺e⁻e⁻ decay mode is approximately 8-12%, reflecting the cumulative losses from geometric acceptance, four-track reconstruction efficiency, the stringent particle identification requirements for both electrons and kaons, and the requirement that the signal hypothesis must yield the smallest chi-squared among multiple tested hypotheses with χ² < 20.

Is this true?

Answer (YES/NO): NO